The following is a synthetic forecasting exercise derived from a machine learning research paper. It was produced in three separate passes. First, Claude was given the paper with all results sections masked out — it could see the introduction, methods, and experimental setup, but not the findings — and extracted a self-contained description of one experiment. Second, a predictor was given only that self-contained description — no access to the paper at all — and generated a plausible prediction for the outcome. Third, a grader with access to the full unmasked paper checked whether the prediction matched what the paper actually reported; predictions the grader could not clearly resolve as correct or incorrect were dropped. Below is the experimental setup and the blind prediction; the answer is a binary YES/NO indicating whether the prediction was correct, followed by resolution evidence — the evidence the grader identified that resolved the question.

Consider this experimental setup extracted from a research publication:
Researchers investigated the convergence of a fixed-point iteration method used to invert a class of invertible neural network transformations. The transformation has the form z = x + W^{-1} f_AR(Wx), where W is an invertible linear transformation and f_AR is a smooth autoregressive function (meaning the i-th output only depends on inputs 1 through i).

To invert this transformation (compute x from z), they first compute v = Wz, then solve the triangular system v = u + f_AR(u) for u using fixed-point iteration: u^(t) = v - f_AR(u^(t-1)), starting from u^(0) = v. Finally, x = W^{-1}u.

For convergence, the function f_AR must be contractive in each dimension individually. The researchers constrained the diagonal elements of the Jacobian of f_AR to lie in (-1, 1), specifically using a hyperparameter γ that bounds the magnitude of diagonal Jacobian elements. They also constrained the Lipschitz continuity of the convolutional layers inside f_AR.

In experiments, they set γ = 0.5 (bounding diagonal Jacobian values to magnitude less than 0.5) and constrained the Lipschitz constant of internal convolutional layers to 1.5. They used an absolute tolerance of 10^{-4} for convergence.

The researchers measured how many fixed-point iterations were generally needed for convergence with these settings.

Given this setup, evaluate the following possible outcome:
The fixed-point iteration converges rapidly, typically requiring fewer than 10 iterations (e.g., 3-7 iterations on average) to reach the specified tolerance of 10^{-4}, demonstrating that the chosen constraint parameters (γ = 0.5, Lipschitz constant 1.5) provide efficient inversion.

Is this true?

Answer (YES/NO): NO